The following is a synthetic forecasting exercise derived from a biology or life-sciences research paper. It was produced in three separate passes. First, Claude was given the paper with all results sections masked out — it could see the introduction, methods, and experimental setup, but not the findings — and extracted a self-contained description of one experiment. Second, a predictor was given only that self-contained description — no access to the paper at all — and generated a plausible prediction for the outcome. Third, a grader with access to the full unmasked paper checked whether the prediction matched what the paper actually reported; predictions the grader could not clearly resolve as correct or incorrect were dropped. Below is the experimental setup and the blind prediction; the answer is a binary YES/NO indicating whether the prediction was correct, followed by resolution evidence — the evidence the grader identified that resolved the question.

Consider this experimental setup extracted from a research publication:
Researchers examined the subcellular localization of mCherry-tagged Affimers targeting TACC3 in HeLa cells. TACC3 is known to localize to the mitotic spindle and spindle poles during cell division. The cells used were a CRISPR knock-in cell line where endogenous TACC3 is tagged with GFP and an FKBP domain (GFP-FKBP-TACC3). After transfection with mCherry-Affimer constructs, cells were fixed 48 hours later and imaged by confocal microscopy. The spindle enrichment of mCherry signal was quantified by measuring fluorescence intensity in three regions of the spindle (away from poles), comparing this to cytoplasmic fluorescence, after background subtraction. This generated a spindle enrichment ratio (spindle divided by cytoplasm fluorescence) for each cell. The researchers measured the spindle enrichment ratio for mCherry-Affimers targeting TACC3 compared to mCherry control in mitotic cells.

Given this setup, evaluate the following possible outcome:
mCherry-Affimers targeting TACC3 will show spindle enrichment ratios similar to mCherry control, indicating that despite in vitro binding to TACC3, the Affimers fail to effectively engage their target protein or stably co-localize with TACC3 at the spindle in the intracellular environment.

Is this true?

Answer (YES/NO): NO